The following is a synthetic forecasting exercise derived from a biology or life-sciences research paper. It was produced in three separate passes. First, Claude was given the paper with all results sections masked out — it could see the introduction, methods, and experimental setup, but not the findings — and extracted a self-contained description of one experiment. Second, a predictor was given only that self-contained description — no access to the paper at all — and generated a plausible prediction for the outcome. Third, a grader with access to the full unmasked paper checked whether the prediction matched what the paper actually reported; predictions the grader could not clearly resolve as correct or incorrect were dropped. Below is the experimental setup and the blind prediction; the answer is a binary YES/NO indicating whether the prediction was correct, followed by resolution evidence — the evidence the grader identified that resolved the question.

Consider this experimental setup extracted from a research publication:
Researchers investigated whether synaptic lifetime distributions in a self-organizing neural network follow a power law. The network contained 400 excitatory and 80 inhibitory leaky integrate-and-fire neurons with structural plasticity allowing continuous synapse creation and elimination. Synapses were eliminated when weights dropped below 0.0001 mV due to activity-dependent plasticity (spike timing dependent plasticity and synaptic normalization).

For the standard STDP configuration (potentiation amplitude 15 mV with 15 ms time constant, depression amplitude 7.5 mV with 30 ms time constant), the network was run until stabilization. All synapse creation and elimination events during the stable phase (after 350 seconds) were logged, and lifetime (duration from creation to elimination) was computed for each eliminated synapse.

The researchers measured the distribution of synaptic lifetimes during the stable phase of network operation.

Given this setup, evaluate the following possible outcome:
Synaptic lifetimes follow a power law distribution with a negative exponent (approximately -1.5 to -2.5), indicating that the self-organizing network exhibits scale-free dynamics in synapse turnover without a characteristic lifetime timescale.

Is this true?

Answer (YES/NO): YES